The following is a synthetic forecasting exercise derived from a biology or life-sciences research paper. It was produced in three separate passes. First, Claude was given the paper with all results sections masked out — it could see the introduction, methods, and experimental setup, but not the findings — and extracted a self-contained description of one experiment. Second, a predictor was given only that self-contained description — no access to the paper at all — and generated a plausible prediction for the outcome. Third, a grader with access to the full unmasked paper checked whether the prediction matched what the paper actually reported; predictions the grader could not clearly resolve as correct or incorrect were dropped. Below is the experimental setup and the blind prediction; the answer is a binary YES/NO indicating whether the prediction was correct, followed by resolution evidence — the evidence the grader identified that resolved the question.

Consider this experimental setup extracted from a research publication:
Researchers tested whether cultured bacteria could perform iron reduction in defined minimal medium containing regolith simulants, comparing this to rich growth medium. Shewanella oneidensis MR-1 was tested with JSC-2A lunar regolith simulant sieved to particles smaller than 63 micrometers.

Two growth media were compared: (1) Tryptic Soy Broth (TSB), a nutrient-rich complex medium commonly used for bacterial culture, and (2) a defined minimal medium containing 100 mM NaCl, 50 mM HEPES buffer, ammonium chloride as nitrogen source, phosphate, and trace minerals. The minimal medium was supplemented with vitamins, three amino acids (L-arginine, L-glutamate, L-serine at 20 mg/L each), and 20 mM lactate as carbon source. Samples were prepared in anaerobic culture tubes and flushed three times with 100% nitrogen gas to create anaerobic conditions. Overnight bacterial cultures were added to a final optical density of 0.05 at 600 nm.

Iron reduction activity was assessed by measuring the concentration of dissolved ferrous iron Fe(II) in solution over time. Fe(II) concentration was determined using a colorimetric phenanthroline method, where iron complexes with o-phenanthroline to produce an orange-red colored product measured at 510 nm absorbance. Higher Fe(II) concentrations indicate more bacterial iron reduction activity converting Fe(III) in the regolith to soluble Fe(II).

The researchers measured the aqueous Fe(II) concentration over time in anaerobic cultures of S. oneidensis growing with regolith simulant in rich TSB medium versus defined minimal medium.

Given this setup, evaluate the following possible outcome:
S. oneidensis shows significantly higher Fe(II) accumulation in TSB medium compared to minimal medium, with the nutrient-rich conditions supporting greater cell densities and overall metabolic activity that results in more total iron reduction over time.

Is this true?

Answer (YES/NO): YES